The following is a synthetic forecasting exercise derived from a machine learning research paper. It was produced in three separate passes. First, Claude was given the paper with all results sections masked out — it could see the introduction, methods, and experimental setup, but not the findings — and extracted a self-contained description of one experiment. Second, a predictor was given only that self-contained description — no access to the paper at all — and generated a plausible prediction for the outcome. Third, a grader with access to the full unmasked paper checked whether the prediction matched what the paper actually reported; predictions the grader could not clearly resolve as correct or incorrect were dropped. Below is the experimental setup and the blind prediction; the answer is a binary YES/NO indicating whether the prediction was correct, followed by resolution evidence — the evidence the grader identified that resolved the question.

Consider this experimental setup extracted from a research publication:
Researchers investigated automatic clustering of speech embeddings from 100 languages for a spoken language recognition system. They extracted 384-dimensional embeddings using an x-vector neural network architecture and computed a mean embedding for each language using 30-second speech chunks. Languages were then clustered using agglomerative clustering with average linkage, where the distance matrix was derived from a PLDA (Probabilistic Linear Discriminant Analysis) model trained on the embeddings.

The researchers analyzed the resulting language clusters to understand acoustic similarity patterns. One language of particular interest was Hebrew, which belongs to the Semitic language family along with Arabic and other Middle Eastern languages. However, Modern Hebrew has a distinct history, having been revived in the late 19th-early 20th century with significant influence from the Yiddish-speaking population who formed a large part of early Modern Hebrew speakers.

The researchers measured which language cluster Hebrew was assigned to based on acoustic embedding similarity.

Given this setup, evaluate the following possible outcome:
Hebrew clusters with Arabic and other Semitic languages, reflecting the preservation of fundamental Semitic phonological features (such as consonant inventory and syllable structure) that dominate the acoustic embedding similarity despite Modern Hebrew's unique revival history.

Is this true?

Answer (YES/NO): NO